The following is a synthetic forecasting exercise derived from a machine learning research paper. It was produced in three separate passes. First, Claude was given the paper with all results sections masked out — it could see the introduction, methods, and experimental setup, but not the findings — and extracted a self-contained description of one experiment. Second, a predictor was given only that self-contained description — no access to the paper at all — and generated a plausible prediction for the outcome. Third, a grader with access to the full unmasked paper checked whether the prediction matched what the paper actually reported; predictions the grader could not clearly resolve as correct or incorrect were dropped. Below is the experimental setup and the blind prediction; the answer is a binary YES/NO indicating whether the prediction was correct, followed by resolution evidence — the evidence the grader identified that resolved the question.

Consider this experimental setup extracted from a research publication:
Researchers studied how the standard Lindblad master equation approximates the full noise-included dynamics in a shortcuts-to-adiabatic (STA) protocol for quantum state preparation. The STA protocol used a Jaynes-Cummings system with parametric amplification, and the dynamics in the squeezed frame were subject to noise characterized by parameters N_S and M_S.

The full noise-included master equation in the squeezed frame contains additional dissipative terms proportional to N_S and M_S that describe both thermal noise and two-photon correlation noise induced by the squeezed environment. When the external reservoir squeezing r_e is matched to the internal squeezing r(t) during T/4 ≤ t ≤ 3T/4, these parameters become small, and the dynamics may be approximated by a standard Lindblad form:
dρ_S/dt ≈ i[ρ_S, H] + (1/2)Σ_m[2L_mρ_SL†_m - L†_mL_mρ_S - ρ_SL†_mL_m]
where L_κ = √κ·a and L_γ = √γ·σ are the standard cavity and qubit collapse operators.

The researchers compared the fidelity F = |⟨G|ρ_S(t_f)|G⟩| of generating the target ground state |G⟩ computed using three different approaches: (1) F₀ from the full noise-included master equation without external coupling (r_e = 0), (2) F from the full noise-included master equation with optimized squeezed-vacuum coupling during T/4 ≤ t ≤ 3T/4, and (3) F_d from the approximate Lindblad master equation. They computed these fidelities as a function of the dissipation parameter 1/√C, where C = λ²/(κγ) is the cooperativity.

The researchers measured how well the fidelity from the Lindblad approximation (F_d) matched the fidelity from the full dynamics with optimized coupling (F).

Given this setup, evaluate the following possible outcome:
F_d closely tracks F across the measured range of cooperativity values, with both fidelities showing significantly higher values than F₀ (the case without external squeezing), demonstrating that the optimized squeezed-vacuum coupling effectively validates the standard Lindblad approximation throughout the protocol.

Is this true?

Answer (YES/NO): YES